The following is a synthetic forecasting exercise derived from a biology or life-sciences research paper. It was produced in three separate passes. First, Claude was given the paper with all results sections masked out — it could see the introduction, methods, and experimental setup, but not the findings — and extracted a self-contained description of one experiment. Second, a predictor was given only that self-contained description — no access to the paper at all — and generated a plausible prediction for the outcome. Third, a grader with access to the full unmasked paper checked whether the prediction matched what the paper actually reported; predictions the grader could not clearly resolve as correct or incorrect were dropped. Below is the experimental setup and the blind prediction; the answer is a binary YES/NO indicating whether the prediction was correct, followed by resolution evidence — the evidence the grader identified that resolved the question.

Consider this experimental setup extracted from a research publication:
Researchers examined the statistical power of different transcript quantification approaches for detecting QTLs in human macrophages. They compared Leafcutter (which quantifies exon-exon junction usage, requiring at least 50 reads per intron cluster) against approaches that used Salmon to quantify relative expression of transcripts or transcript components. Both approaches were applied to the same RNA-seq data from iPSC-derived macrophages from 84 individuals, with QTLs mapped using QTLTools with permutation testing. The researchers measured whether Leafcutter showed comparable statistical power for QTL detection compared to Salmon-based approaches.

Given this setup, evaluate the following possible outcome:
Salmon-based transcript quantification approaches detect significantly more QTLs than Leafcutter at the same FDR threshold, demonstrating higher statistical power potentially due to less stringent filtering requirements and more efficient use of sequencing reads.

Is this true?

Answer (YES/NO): YES